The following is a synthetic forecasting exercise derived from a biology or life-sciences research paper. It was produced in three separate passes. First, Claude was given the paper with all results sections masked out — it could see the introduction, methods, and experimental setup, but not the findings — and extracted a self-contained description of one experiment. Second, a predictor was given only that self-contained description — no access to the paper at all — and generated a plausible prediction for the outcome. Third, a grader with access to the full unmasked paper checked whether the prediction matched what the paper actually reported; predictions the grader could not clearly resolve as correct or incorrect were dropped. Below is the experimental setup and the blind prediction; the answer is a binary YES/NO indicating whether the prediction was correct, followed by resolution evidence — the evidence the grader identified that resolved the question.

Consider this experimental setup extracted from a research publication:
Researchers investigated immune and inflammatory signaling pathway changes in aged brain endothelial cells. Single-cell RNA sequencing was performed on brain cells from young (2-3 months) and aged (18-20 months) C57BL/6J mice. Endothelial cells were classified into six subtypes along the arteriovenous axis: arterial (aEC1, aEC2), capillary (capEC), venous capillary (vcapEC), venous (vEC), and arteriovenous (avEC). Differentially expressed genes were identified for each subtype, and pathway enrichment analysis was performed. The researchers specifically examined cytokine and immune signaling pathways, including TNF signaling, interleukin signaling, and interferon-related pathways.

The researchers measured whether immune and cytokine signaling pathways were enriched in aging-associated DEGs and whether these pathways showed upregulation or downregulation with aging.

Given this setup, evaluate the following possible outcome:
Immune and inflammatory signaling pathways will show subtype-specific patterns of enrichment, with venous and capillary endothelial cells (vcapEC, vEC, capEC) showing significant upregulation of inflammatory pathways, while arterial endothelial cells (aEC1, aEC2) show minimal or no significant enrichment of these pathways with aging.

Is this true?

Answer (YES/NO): NO